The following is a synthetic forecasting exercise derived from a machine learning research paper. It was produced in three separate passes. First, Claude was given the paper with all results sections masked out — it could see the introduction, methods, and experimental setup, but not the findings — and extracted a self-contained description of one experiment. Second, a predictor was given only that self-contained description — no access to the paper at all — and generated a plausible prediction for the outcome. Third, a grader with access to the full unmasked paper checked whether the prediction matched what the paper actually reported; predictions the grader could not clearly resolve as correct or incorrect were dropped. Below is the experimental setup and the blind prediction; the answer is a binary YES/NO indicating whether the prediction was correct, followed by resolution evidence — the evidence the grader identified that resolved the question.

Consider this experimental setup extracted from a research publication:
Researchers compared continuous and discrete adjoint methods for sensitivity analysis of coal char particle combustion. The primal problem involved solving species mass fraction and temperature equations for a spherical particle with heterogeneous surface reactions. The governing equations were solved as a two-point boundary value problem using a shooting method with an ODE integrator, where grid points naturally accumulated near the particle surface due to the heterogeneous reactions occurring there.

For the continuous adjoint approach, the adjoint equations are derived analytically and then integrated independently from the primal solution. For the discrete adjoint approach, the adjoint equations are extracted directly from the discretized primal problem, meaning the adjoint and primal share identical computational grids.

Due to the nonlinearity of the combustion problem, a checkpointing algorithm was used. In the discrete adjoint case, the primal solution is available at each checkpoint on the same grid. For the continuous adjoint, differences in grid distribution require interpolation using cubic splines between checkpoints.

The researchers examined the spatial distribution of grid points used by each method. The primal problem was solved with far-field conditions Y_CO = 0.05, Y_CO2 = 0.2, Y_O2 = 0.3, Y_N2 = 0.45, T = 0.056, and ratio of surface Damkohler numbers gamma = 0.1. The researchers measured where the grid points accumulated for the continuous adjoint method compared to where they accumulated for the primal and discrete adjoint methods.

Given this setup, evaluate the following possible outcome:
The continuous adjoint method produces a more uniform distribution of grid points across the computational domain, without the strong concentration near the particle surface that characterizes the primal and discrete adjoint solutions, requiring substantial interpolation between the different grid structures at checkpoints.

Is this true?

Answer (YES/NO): NO